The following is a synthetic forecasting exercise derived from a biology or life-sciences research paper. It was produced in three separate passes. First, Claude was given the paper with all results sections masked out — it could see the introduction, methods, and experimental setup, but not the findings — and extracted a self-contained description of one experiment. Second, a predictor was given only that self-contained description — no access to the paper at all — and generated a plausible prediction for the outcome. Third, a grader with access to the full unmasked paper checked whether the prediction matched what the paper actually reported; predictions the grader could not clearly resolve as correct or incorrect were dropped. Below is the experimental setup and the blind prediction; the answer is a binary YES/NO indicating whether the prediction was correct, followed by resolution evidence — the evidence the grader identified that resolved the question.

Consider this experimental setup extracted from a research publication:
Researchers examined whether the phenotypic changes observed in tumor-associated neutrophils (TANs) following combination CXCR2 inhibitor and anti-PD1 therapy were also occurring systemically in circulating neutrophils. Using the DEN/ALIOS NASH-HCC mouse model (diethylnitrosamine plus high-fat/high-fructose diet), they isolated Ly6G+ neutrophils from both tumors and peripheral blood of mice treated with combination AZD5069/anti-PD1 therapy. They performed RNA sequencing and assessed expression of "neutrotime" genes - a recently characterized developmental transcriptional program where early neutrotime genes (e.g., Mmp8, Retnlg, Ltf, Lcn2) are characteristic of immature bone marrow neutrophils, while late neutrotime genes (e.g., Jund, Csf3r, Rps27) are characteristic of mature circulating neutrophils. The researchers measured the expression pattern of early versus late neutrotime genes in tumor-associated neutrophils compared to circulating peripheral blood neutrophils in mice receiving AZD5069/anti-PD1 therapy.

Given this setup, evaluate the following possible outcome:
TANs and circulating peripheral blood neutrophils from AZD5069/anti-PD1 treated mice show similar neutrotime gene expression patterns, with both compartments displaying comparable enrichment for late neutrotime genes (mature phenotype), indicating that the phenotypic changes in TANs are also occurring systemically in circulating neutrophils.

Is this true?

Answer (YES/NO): NO